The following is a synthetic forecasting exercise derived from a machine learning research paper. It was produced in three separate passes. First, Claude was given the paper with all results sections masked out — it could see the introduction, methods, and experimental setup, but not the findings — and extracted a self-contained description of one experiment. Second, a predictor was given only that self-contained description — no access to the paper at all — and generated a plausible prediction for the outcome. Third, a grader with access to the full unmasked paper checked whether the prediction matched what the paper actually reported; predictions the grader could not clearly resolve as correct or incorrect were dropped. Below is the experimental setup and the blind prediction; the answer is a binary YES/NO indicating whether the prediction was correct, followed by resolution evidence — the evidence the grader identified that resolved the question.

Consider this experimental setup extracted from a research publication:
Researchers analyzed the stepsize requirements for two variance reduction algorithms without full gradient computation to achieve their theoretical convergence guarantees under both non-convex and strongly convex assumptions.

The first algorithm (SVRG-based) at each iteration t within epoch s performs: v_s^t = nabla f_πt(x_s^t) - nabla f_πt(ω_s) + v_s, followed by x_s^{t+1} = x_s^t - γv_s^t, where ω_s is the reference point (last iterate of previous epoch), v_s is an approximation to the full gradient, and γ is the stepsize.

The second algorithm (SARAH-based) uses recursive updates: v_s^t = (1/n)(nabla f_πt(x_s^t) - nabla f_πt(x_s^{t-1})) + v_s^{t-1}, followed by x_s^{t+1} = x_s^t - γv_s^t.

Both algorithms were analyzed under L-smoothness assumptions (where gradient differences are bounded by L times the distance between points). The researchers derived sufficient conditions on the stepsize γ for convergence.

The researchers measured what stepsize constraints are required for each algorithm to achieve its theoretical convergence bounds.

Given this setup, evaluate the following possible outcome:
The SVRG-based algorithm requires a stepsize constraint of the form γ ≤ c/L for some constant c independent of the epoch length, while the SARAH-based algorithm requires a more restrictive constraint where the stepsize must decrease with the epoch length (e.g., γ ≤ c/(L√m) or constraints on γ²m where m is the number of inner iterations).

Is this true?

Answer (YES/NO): NO